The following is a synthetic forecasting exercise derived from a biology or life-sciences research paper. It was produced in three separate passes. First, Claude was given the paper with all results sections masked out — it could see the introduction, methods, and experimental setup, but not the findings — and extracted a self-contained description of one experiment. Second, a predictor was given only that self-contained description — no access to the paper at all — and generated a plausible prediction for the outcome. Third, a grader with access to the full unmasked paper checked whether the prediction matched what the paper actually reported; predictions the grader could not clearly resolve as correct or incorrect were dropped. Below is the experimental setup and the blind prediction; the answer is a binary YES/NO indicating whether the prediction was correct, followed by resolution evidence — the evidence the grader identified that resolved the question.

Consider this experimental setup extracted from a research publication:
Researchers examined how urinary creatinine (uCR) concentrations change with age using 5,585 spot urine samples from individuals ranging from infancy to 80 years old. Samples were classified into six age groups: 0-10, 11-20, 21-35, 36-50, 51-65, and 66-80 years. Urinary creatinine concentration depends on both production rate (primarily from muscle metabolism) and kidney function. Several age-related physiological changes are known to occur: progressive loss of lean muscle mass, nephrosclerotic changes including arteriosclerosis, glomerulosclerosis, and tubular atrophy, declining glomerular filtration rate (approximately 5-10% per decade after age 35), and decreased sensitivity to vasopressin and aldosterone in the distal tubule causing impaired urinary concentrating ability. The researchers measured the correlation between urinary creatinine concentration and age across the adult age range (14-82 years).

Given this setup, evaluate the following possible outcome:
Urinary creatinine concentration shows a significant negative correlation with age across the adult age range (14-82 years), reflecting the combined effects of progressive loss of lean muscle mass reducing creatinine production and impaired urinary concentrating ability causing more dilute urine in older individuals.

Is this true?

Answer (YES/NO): YES